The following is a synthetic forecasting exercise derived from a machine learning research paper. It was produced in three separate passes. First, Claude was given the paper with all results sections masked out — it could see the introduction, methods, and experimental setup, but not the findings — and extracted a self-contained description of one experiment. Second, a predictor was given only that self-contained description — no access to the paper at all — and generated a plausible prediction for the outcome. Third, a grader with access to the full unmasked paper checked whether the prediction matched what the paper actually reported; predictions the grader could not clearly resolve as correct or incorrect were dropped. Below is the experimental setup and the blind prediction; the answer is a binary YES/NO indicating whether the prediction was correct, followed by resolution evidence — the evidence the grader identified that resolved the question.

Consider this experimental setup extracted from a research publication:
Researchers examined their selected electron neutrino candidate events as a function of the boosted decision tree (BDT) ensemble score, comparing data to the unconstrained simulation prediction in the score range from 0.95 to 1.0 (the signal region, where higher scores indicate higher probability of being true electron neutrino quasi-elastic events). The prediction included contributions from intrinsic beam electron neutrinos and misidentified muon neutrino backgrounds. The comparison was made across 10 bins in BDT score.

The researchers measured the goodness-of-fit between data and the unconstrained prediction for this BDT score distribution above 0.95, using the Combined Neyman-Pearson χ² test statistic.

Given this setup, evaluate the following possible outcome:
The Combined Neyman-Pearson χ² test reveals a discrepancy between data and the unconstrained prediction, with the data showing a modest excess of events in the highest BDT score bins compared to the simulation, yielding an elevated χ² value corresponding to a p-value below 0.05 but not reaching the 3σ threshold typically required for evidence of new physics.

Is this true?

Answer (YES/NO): NO